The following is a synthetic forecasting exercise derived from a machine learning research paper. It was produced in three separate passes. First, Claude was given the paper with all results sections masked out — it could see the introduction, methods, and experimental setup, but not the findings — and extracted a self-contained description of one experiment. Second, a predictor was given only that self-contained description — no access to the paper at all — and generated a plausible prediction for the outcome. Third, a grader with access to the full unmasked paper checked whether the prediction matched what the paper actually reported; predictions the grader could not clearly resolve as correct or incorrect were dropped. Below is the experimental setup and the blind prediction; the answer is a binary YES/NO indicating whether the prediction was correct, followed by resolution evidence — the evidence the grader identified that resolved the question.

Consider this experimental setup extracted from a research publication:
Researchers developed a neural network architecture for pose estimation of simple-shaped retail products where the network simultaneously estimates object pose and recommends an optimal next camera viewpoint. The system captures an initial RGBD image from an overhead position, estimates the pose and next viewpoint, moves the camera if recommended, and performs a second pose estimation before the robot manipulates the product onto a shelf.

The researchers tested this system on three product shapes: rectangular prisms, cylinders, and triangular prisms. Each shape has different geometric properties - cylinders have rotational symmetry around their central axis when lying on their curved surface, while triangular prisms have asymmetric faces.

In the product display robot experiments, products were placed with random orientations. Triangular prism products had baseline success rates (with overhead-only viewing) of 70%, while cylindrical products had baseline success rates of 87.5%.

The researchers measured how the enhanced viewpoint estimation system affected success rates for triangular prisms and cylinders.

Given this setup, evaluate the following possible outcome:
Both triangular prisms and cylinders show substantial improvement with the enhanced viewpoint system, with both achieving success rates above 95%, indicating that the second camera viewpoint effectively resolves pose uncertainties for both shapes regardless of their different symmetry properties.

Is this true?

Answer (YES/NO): NO